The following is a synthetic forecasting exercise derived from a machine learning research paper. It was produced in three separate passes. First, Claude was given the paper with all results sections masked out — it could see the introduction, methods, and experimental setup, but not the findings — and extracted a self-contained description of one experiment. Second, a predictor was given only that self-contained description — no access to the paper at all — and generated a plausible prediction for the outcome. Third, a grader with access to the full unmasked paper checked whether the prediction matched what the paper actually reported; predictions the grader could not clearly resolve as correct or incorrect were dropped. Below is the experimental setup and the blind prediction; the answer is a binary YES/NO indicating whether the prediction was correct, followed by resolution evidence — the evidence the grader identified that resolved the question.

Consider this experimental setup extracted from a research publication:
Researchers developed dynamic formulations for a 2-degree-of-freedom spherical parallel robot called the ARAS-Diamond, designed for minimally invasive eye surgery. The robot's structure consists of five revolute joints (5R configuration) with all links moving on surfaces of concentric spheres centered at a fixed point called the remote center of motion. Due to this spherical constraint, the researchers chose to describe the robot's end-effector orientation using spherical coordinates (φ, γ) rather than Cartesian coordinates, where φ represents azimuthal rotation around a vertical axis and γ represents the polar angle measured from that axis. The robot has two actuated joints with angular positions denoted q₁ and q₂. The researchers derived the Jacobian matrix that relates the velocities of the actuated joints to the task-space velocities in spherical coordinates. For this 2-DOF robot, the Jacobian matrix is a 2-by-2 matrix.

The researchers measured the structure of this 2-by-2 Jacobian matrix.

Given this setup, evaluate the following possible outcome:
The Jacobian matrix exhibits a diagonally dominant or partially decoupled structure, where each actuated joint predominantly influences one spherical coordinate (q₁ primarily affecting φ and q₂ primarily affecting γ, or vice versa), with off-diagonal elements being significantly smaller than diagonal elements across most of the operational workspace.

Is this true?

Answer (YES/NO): NO